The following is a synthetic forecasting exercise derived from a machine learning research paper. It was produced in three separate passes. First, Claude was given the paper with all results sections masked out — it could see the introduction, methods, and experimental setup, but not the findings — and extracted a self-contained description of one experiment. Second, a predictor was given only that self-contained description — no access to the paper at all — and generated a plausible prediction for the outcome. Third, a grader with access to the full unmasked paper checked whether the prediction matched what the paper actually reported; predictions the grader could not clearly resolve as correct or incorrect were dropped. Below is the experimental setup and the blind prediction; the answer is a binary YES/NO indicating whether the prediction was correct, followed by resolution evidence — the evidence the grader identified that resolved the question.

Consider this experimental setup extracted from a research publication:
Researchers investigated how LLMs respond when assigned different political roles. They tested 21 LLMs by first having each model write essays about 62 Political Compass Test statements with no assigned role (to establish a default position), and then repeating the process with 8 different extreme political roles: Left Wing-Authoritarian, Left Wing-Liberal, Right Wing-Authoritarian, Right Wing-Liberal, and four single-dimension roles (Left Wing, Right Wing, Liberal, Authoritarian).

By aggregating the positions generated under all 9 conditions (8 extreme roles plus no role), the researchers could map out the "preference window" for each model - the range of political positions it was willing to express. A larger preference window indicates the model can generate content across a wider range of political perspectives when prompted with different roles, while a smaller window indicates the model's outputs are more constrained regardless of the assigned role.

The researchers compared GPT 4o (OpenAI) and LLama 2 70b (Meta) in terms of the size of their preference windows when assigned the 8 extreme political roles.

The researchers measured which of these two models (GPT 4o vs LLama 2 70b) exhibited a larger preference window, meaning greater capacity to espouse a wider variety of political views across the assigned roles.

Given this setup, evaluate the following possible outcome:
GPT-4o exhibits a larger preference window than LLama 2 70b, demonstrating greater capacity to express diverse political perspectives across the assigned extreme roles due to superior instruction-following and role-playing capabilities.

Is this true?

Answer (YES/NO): YES